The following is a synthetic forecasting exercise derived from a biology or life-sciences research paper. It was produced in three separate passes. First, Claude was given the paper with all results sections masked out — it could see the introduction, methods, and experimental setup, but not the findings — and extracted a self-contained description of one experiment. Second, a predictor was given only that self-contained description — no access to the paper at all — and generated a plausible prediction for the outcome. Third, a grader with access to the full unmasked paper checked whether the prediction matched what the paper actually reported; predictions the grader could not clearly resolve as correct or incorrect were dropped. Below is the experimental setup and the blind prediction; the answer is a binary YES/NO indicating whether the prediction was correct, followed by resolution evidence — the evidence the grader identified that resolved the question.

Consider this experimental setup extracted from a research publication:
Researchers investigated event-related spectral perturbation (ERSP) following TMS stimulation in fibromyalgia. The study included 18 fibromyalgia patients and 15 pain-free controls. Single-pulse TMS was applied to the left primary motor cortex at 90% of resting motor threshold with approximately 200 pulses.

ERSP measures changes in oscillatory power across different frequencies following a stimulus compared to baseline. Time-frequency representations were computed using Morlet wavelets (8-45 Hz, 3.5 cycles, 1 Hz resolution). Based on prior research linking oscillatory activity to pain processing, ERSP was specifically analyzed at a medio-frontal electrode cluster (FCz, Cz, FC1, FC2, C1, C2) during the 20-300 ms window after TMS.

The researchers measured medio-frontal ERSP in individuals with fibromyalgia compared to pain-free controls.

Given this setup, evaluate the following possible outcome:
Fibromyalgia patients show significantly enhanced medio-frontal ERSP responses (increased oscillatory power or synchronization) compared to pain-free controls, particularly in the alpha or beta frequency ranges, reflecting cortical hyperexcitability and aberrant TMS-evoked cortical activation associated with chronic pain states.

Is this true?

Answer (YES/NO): NO